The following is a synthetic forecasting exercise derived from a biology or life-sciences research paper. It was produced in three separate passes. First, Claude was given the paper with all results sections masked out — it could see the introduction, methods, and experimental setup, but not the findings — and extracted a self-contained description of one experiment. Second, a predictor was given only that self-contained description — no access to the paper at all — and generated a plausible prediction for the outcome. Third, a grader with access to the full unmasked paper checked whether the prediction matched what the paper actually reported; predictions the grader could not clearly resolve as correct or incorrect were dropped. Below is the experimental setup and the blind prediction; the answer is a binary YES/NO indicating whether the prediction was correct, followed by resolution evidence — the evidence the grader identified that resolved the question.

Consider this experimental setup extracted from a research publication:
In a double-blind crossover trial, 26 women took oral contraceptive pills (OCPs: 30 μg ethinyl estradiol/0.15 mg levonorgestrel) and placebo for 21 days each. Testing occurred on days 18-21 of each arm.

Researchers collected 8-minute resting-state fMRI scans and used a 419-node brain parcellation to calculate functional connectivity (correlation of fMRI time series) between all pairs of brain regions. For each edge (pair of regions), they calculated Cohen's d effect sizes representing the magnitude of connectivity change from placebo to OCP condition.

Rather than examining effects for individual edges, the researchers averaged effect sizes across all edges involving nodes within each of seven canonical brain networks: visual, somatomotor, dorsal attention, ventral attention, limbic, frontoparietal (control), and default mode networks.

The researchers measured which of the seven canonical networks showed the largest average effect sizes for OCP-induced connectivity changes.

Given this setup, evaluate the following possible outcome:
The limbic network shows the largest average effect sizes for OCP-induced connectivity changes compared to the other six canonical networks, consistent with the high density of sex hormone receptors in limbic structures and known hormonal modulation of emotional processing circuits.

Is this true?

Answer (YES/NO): NO